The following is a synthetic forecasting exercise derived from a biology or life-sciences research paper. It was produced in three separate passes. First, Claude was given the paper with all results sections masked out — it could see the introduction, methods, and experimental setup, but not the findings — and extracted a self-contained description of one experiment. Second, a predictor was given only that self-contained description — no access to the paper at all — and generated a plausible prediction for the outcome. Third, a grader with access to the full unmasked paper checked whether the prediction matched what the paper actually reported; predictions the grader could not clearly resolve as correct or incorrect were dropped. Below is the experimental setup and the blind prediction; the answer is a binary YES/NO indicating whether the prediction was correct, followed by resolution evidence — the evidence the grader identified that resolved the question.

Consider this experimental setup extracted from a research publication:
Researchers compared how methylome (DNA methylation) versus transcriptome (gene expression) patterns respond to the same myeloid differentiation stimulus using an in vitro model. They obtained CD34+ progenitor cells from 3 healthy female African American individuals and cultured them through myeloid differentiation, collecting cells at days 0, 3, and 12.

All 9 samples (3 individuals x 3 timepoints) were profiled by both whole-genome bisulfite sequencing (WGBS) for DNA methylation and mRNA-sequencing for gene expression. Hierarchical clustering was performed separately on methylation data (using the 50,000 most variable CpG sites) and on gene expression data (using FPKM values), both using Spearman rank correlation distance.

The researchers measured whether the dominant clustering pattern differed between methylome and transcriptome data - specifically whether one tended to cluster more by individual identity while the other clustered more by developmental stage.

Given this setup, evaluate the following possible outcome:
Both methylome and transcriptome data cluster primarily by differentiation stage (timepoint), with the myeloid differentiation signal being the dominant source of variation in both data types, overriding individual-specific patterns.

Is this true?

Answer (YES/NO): NO